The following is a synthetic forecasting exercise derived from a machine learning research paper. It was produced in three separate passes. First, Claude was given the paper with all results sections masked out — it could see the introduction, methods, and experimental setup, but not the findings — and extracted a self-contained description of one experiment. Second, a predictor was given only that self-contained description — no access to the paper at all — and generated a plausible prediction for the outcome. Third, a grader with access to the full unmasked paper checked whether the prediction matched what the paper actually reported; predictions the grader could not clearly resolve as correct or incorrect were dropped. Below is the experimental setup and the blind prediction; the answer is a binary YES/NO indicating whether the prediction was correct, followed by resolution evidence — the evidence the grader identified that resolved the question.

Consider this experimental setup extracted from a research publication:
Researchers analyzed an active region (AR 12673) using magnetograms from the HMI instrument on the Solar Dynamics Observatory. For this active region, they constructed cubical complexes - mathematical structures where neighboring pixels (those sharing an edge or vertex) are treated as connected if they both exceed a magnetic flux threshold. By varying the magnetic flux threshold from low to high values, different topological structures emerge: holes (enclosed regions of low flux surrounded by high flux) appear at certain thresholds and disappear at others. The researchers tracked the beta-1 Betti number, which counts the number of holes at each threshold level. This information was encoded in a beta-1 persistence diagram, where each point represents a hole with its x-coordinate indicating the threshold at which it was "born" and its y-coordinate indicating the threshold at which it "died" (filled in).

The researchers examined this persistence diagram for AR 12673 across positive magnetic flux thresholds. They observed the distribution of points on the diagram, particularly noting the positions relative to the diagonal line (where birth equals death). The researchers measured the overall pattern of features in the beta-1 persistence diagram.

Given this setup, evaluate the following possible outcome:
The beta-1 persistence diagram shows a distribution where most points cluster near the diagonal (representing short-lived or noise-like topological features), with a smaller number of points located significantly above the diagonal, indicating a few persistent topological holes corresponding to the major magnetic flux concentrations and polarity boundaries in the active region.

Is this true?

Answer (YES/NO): YES